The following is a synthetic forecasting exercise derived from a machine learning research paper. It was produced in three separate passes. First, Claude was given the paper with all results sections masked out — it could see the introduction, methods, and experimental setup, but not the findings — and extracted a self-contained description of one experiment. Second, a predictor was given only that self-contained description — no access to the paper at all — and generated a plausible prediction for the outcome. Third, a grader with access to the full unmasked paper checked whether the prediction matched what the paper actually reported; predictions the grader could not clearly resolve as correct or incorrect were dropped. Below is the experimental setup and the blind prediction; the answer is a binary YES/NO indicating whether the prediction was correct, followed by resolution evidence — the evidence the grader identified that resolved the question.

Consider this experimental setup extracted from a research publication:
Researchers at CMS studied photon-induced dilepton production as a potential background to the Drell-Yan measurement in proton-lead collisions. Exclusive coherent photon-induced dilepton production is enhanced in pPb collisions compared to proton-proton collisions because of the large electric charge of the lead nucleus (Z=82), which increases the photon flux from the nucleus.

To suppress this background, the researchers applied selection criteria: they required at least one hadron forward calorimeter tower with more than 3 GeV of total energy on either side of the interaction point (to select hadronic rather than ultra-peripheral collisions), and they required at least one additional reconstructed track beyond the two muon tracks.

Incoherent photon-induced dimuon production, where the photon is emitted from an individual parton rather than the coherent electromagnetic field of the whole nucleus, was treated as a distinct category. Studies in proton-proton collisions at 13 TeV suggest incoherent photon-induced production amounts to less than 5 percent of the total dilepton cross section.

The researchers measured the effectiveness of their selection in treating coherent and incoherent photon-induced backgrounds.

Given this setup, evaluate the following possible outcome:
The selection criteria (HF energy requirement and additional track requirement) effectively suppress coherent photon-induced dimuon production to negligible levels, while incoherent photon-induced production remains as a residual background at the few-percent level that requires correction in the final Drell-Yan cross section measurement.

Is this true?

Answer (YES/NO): NO